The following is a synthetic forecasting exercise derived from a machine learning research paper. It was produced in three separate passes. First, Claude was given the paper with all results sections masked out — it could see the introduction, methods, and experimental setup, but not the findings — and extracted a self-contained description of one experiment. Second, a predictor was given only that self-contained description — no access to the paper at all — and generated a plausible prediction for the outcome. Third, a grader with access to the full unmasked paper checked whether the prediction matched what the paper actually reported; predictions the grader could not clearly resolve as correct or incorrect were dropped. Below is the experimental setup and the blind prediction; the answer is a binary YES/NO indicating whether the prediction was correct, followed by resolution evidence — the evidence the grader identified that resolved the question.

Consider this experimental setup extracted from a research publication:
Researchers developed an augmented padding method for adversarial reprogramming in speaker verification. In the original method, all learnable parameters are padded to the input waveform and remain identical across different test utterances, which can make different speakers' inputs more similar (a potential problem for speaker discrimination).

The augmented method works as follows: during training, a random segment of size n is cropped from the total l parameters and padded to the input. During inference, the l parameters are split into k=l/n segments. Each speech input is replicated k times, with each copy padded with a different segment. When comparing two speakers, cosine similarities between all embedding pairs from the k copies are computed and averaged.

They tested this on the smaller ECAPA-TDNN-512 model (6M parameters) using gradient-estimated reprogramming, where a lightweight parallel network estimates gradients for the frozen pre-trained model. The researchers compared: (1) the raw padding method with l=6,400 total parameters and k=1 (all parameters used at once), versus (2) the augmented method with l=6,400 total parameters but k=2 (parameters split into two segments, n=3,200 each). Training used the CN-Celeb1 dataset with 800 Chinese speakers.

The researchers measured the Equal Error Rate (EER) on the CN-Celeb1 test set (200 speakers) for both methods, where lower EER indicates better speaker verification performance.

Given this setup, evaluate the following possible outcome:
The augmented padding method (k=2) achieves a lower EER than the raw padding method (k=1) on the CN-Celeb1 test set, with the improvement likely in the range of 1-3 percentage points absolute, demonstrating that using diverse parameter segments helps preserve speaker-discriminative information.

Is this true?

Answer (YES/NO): NO